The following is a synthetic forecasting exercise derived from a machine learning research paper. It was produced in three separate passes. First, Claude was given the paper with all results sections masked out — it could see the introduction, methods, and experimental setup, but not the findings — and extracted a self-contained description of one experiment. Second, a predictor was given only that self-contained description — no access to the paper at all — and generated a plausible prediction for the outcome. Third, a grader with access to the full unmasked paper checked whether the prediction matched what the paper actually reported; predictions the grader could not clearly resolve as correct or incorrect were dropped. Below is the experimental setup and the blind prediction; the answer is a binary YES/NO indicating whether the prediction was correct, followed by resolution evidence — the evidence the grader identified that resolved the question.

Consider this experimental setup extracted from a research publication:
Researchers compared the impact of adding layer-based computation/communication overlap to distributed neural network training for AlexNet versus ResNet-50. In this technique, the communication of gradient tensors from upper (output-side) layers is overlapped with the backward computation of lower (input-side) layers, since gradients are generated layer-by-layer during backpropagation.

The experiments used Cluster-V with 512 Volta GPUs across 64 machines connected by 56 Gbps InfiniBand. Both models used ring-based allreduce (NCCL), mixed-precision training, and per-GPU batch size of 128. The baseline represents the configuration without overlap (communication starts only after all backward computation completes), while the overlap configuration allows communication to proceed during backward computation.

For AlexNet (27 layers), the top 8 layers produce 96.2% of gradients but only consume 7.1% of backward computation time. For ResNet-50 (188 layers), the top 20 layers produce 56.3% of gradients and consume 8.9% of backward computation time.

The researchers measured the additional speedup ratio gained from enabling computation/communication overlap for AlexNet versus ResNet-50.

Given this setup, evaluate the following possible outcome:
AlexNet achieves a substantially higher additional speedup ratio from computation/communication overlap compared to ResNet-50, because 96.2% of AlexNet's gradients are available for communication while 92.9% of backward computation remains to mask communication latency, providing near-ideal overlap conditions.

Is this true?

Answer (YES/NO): NO